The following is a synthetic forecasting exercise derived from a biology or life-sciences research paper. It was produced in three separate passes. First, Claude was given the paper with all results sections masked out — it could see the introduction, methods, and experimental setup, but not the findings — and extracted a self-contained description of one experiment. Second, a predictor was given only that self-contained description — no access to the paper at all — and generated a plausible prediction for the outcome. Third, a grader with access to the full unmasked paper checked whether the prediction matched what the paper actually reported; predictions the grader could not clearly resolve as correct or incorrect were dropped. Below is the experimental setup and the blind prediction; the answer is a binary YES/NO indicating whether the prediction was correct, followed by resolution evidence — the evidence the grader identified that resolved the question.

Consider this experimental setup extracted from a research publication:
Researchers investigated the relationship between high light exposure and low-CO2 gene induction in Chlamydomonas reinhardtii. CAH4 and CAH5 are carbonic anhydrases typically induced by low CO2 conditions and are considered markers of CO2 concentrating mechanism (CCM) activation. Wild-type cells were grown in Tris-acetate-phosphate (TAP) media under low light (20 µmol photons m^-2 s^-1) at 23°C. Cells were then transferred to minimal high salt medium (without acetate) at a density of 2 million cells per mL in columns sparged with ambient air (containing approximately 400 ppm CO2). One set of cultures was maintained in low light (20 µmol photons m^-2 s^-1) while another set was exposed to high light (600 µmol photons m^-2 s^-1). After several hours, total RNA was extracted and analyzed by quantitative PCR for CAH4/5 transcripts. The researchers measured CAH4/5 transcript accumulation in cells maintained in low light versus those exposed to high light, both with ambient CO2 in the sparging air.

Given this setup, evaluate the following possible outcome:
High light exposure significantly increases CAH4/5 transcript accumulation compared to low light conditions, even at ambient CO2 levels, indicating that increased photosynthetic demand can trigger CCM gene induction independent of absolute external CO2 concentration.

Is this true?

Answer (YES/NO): YES